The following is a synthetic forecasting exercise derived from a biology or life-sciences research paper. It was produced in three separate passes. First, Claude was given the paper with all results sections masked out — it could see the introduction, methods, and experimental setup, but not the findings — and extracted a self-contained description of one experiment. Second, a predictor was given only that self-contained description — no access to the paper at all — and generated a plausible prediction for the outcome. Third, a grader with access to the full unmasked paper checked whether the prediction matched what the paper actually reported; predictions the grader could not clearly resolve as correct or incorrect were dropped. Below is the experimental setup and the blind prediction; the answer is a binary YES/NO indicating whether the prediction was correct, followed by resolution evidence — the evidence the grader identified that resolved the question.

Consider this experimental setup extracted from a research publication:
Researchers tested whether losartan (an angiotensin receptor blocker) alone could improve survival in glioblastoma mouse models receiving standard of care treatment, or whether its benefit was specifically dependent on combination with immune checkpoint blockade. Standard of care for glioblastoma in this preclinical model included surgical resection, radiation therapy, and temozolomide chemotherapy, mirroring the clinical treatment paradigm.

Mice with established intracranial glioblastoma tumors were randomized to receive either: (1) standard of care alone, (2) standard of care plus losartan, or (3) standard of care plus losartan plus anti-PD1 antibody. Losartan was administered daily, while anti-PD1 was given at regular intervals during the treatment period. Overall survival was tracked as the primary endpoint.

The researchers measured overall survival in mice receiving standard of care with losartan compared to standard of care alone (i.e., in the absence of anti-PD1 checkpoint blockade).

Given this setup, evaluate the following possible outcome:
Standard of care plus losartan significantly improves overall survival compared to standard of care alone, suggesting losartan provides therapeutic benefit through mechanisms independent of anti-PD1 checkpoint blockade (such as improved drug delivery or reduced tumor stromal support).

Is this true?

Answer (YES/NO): NO